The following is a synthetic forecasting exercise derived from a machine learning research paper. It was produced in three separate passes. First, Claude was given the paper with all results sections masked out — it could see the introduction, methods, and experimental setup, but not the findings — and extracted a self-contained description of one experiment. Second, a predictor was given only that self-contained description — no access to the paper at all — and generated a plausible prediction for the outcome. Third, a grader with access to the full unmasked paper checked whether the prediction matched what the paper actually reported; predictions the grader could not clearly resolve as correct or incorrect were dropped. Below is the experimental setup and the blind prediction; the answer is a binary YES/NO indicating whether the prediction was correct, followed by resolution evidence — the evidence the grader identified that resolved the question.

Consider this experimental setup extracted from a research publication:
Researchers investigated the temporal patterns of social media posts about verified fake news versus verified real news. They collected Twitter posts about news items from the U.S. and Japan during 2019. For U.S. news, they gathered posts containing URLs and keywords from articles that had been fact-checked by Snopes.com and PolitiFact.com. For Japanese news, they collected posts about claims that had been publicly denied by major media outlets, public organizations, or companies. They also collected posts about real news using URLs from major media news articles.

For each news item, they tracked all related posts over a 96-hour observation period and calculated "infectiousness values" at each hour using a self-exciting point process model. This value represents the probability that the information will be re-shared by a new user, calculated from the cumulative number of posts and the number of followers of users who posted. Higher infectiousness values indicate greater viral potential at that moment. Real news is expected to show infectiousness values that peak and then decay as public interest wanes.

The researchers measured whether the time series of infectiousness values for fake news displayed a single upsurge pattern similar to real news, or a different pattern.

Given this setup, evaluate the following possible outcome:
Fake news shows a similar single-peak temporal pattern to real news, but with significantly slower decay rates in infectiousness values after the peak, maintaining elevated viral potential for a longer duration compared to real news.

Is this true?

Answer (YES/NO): NO